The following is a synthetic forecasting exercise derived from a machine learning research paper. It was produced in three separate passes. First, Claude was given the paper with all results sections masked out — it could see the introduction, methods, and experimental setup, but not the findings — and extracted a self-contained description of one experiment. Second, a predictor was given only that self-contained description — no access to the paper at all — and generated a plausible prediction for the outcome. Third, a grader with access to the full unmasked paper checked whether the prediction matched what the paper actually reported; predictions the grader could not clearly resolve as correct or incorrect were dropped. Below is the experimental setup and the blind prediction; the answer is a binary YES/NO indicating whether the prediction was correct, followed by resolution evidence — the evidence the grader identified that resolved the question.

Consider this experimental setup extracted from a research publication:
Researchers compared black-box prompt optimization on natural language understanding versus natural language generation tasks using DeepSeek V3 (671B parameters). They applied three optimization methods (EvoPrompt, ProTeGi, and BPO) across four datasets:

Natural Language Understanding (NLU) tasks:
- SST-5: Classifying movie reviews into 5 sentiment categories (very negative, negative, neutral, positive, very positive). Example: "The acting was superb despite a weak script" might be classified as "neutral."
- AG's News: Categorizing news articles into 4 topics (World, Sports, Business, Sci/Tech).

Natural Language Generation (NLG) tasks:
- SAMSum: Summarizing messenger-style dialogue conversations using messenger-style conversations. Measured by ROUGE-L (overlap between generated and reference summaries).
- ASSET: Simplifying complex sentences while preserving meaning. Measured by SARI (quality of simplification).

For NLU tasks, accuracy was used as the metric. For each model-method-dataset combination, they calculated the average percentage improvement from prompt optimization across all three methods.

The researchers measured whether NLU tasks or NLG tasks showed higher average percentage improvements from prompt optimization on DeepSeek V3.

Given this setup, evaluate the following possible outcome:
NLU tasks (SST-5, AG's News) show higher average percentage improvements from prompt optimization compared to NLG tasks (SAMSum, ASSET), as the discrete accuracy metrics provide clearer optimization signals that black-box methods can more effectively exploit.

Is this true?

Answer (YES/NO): NO